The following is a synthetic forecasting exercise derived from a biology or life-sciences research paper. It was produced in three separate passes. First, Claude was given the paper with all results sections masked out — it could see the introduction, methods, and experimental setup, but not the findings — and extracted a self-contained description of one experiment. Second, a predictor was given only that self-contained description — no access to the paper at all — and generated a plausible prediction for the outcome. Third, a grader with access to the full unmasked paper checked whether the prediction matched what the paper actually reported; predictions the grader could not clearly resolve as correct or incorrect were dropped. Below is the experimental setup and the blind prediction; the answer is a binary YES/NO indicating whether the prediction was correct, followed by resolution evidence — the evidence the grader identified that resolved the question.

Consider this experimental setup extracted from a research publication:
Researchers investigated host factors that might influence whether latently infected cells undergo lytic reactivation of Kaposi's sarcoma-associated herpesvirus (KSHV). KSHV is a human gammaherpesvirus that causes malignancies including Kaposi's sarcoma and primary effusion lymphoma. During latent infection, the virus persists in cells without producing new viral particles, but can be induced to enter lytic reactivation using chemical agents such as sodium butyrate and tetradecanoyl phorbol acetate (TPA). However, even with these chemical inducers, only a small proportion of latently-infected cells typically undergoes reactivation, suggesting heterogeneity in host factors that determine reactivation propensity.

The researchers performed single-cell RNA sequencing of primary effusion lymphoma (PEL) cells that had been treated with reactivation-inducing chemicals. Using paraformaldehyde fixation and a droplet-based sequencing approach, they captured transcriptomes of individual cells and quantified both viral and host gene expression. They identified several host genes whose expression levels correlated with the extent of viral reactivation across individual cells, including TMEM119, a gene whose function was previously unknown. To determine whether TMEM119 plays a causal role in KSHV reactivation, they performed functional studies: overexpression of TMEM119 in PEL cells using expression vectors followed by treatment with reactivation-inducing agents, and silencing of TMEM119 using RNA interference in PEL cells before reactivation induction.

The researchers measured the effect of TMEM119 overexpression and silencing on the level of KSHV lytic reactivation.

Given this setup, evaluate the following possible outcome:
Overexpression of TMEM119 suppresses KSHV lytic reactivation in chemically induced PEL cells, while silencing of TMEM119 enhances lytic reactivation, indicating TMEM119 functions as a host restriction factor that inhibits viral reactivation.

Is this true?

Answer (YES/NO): NO